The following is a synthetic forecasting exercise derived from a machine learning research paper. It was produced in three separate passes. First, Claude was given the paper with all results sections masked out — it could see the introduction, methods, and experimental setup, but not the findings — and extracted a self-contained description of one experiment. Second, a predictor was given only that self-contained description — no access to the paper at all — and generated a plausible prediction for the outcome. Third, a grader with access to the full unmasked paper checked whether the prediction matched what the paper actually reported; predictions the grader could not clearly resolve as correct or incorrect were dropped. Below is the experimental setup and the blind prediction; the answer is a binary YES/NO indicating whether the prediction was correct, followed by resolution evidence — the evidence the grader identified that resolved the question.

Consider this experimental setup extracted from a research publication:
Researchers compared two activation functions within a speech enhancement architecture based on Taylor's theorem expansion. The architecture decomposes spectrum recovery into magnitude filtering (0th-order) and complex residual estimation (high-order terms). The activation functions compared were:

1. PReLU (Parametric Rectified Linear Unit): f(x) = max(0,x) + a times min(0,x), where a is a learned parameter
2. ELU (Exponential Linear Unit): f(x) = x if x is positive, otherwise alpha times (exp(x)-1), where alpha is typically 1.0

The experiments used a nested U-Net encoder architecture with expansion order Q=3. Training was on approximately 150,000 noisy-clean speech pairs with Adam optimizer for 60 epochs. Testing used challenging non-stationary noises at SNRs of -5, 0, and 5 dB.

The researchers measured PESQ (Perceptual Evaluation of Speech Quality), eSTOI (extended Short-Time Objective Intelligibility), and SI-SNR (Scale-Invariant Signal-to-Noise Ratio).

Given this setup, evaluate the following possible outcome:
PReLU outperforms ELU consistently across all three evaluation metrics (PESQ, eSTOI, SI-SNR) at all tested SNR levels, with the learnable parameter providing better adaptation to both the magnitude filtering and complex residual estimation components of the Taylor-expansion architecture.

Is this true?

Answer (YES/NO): NO